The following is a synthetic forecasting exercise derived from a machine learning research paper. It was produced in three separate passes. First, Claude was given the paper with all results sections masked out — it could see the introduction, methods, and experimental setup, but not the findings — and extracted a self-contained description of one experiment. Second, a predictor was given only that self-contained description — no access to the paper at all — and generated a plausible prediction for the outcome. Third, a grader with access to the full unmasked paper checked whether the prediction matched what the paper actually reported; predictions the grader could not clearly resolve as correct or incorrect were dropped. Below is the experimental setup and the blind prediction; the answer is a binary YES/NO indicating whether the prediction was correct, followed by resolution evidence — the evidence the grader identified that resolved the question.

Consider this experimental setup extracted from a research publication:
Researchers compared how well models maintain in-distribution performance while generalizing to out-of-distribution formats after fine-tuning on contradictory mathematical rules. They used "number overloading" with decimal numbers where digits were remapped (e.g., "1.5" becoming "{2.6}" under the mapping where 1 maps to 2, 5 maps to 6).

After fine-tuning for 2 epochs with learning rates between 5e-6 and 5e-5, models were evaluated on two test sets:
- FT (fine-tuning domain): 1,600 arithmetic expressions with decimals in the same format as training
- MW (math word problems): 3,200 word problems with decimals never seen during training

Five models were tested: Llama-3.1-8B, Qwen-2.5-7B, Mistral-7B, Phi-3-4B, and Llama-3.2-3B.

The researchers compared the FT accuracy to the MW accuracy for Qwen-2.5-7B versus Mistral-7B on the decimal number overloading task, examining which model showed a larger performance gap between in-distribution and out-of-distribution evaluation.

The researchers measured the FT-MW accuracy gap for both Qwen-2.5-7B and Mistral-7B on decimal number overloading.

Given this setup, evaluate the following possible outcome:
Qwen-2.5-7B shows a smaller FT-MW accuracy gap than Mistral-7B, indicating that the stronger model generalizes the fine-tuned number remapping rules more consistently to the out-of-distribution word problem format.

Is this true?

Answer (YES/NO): NO